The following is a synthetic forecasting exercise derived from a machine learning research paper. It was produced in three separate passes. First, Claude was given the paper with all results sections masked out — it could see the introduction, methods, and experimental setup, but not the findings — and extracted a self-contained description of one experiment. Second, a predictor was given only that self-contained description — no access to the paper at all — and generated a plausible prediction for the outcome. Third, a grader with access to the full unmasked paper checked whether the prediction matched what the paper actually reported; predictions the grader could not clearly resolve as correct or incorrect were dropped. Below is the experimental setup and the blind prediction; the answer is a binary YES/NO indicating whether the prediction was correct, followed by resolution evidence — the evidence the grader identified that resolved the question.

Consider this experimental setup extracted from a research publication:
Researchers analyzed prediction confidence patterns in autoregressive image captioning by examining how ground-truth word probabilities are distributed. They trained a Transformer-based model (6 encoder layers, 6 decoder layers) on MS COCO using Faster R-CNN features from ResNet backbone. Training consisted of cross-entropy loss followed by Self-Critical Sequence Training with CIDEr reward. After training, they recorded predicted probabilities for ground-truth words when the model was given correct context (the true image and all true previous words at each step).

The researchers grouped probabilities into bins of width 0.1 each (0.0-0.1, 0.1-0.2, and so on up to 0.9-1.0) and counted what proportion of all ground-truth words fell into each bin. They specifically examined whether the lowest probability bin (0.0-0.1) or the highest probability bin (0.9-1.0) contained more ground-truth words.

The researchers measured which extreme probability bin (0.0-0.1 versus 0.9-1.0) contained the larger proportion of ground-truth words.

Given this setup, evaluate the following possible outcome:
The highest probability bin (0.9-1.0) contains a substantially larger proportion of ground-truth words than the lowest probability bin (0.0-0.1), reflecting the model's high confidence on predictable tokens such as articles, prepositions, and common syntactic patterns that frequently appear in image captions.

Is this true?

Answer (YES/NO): NO